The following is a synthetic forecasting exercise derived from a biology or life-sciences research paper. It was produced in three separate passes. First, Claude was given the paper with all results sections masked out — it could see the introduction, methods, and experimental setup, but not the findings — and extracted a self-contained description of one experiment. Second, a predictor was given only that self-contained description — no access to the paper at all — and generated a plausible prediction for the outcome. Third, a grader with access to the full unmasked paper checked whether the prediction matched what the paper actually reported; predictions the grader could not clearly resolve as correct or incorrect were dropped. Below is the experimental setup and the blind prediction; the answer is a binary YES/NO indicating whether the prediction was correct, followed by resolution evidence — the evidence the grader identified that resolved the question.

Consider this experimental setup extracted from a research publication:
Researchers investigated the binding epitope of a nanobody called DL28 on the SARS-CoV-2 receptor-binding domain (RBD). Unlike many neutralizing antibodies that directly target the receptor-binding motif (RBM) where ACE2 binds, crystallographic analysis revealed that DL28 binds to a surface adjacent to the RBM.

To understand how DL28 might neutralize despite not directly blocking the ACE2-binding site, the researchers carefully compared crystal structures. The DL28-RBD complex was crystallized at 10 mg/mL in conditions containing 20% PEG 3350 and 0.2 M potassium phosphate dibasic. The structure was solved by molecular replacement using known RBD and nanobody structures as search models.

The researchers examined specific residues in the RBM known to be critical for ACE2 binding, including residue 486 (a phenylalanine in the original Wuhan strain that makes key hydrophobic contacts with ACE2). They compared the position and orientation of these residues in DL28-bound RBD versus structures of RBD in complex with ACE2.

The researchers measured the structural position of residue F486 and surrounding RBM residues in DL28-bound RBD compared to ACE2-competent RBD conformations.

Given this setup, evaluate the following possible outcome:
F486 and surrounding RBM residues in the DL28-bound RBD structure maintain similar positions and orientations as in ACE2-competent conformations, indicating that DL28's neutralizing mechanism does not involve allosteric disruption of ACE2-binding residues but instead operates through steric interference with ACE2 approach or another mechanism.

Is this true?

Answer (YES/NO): NO